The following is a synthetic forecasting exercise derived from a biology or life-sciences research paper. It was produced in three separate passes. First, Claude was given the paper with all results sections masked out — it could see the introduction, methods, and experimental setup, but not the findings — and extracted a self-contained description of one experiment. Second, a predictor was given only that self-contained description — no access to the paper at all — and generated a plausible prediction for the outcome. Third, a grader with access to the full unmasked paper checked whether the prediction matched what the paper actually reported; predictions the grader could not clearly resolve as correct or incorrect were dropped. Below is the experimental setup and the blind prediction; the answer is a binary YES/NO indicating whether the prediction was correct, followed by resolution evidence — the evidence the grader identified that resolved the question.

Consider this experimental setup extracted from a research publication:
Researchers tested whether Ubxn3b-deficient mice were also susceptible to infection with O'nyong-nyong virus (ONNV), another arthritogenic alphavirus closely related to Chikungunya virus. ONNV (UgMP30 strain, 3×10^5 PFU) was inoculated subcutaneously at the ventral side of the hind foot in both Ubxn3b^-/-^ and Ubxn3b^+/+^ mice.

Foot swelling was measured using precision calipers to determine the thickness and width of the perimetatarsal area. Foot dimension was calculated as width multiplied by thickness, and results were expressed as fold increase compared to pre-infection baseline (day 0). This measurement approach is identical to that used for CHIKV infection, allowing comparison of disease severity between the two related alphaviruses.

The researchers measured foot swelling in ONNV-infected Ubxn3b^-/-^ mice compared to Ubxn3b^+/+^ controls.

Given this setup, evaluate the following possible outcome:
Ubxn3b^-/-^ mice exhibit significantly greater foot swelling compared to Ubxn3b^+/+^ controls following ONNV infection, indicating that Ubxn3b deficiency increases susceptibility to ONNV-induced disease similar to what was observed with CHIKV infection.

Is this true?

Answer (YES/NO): YES